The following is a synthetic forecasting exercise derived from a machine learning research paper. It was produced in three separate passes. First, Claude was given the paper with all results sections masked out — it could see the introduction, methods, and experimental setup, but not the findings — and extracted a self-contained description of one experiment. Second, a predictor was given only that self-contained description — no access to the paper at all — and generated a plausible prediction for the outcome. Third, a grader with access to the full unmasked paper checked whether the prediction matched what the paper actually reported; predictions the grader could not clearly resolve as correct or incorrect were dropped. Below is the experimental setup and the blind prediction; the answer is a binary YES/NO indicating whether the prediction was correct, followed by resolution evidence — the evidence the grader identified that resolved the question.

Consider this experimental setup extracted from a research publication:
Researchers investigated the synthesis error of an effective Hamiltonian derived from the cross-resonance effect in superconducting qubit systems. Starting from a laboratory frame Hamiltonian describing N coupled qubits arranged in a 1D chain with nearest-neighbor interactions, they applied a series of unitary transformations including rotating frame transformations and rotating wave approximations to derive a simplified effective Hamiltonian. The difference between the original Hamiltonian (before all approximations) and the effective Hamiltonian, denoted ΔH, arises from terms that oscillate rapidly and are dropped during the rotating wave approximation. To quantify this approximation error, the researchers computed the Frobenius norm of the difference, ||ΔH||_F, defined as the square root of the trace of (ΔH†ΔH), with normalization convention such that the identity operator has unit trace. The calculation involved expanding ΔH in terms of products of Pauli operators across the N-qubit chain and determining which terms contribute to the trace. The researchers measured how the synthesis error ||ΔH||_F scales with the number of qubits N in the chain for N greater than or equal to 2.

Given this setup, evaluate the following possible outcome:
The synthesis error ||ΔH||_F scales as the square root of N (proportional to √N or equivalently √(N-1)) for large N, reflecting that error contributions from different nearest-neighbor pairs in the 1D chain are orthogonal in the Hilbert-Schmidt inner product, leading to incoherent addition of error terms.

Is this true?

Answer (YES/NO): YES